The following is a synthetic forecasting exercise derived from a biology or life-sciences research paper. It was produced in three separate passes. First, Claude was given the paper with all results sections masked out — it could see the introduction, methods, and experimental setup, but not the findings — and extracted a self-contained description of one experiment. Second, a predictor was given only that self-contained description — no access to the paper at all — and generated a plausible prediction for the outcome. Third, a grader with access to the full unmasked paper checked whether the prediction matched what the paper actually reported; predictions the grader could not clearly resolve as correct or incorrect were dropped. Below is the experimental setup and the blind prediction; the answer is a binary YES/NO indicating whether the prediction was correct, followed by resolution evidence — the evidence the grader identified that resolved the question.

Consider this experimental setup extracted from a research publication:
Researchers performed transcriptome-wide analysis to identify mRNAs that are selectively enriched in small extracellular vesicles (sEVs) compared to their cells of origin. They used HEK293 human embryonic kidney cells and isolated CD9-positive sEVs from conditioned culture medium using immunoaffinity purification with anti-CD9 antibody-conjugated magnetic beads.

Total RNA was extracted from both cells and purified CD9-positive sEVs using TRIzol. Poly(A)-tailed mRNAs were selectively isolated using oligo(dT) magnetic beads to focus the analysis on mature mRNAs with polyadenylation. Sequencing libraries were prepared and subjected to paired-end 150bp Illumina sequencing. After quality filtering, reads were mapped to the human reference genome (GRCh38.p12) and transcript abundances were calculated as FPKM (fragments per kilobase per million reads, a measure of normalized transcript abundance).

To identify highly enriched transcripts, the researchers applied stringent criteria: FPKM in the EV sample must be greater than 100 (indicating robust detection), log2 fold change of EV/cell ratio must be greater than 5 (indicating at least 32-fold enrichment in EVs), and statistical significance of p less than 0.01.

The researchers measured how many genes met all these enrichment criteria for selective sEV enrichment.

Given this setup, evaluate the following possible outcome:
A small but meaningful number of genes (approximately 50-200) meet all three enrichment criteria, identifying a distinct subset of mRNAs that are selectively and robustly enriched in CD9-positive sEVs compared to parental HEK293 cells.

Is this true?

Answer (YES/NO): NO